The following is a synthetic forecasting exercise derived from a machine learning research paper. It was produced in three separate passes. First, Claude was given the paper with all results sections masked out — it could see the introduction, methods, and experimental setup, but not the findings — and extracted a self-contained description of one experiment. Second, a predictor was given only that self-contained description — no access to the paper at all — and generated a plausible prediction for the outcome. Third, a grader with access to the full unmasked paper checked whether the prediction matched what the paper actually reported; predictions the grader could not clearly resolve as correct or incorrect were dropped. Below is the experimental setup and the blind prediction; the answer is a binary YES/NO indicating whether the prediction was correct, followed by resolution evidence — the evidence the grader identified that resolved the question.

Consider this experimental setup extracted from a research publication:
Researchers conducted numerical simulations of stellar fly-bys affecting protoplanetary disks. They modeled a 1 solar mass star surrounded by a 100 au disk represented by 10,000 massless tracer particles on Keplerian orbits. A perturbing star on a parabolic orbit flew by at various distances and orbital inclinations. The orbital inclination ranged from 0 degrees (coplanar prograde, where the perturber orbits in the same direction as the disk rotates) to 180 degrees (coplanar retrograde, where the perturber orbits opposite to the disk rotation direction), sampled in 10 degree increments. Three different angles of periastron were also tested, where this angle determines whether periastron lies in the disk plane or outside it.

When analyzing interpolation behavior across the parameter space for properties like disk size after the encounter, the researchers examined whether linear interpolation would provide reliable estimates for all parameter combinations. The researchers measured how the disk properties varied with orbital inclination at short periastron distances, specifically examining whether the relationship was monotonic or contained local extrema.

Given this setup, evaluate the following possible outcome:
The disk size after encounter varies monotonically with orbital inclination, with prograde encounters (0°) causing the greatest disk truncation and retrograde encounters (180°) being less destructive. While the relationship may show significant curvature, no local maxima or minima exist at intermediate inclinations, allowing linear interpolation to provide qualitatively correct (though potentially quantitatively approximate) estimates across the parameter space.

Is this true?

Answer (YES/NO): NO